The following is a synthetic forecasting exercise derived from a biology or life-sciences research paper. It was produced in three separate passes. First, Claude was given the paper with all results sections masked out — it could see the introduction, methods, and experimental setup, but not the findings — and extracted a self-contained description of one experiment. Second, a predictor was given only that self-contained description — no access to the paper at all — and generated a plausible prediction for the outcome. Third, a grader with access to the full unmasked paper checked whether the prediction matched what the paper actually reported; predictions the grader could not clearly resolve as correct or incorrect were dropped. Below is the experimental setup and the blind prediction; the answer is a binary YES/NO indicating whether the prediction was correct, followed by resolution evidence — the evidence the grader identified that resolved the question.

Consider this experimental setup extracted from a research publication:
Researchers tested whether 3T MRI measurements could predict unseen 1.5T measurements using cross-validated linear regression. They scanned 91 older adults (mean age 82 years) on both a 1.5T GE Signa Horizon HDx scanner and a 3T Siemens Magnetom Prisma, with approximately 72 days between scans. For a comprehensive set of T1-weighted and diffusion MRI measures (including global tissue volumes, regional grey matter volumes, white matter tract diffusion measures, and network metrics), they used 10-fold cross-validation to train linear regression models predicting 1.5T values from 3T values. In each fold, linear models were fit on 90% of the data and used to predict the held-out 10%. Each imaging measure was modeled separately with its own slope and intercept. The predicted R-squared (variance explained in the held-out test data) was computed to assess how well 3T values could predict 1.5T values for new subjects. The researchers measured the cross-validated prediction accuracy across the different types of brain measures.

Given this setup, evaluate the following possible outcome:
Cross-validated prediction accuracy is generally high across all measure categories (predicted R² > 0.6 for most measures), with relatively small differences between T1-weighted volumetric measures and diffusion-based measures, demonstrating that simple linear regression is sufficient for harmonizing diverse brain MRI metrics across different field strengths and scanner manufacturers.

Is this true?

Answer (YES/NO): NO